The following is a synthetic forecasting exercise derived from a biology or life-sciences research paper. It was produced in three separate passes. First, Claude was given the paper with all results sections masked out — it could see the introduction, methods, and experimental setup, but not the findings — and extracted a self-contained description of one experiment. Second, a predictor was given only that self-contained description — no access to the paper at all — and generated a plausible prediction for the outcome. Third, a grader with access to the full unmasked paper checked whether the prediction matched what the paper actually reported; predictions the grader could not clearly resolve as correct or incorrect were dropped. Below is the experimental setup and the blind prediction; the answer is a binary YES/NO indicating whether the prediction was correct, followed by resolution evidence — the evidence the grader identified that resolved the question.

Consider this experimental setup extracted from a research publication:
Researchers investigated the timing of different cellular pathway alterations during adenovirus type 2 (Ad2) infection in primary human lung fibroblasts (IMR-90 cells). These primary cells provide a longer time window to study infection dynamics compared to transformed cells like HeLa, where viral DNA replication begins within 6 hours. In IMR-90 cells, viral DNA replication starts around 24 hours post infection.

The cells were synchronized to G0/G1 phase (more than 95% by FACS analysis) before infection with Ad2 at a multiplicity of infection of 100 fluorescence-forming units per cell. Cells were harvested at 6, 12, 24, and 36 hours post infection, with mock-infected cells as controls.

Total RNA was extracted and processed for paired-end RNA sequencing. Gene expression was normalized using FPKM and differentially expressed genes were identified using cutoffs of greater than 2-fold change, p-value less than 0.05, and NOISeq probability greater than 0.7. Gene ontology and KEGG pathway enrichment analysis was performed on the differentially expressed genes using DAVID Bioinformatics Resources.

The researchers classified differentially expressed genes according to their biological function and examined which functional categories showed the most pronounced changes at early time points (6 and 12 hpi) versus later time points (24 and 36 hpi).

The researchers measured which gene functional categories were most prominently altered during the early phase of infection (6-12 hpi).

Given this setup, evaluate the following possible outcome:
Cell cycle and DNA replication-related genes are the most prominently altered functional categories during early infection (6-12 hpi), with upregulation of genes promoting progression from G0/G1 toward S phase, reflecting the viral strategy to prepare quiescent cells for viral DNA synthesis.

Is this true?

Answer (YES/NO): NO